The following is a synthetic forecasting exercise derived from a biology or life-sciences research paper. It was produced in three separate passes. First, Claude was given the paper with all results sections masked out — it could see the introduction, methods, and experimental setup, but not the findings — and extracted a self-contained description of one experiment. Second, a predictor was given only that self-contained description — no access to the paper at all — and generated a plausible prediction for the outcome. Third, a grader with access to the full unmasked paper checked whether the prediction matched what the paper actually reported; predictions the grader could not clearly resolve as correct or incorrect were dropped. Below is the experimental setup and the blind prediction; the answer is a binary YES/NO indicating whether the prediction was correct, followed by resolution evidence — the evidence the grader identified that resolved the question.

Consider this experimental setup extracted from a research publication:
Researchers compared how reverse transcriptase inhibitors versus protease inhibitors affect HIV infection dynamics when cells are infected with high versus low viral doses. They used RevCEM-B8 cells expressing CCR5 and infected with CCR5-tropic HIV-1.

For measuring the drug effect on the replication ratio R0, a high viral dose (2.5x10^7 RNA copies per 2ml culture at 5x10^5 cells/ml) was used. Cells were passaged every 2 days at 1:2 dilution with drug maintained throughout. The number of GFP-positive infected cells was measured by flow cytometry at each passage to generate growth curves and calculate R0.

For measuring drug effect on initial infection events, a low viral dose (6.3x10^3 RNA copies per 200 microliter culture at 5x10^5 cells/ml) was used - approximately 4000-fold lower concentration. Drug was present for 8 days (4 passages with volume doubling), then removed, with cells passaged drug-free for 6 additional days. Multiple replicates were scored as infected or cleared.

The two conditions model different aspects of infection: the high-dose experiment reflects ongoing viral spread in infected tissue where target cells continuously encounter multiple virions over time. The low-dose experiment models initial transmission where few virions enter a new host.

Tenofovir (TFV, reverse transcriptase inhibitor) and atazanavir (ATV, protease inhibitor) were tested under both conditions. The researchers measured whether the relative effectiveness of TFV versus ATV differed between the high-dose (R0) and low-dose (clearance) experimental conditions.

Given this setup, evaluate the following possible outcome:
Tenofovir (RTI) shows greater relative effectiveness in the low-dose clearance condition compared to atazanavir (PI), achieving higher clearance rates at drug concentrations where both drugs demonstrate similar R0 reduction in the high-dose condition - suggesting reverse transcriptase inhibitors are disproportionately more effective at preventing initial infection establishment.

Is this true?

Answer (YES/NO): YES